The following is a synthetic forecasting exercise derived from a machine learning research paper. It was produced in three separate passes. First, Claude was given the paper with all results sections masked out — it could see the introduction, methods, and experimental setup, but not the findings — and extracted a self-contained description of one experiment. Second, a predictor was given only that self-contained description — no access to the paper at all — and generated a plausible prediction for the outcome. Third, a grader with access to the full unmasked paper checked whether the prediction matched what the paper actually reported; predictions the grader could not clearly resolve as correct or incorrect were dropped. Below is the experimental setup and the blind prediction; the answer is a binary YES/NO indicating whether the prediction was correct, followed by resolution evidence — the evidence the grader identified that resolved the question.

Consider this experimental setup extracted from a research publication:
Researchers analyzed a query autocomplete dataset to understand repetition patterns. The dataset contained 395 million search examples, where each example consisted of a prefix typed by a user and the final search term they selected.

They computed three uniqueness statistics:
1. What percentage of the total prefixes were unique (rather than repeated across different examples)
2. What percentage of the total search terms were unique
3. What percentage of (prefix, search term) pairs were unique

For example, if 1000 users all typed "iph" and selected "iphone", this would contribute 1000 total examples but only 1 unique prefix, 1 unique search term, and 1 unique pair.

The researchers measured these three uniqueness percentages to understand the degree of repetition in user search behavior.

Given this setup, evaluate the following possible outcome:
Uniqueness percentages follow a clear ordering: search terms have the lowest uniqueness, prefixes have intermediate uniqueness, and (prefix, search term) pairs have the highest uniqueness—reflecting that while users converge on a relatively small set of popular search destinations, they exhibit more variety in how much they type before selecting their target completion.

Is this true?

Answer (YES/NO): NO